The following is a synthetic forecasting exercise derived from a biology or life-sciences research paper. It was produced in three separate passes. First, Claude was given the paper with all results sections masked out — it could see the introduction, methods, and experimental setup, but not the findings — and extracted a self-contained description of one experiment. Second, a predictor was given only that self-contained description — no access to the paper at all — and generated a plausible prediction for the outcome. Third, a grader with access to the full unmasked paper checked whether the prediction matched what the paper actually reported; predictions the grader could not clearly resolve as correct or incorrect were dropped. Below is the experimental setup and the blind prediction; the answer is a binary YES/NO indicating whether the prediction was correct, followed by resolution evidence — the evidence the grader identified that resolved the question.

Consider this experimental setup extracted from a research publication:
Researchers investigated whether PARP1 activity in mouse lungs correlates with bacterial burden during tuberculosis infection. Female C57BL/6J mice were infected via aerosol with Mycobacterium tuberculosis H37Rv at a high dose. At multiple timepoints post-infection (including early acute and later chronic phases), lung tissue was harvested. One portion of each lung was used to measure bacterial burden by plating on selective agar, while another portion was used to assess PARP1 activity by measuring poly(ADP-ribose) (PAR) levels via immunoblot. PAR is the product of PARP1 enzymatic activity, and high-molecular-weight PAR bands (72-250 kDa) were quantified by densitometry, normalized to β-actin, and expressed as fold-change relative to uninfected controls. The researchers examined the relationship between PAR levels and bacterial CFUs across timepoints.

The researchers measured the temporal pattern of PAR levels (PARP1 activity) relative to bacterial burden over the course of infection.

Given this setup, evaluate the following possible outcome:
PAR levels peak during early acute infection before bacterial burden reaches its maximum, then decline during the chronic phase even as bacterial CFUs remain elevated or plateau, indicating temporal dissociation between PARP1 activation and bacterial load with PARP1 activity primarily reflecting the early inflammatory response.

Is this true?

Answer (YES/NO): NO